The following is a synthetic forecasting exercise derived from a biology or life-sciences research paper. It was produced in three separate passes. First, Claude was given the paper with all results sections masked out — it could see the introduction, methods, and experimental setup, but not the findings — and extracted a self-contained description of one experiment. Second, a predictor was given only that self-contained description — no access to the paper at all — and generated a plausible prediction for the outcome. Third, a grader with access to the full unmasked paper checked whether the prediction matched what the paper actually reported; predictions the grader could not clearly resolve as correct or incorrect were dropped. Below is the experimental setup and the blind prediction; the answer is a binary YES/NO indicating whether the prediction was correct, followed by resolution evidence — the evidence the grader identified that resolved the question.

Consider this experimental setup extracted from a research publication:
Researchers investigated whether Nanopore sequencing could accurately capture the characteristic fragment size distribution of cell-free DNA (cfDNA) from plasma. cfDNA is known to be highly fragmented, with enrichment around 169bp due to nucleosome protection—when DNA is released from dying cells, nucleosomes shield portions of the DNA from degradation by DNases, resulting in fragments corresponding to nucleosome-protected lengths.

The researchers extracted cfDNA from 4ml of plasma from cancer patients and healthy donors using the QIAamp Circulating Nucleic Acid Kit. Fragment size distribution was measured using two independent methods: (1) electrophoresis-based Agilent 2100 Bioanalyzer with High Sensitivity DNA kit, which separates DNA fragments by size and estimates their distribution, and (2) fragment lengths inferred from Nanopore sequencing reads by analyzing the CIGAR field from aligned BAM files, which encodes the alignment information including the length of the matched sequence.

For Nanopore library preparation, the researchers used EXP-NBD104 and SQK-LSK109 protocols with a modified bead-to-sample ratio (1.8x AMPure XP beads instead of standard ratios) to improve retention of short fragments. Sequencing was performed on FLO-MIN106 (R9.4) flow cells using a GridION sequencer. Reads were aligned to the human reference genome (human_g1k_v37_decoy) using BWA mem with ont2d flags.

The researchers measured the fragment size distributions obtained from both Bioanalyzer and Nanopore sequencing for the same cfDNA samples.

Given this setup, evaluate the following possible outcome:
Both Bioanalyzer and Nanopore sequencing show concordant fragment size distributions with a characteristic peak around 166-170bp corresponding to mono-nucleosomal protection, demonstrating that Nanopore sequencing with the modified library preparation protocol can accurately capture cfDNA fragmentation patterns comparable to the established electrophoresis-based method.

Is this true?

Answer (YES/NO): YES